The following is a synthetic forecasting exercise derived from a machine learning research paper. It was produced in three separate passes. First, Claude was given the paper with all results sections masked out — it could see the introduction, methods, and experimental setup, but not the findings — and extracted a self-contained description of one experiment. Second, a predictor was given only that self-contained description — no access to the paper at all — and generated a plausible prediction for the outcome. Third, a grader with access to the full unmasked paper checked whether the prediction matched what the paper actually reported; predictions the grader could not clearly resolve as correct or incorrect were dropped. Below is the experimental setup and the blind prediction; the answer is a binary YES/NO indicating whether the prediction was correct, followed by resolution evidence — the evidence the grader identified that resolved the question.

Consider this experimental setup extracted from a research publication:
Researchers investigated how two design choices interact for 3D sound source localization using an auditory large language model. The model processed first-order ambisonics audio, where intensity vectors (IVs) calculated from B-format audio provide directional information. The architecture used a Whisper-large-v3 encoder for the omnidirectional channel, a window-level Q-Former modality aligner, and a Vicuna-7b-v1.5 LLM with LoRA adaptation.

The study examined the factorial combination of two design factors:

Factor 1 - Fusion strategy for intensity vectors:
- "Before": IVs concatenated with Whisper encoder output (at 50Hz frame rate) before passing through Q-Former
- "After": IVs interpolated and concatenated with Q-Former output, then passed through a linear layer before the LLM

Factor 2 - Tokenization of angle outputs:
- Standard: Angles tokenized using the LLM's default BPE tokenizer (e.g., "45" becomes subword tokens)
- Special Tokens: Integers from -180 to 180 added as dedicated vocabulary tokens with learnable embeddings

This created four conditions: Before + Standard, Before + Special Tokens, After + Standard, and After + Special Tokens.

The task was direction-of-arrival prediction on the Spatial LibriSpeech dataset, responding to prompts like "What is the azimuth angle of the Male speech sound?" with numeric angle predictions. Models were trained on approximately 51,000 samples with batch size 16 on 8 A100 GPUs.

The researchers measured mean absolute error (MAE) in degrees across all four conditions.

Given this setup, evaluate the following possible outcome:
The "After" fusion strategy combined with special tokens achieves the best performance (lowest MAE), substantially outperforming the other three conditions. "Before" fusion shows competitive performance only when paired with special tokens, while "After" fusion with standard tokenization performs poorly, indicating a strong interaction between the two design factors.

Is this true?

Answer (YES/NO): NO